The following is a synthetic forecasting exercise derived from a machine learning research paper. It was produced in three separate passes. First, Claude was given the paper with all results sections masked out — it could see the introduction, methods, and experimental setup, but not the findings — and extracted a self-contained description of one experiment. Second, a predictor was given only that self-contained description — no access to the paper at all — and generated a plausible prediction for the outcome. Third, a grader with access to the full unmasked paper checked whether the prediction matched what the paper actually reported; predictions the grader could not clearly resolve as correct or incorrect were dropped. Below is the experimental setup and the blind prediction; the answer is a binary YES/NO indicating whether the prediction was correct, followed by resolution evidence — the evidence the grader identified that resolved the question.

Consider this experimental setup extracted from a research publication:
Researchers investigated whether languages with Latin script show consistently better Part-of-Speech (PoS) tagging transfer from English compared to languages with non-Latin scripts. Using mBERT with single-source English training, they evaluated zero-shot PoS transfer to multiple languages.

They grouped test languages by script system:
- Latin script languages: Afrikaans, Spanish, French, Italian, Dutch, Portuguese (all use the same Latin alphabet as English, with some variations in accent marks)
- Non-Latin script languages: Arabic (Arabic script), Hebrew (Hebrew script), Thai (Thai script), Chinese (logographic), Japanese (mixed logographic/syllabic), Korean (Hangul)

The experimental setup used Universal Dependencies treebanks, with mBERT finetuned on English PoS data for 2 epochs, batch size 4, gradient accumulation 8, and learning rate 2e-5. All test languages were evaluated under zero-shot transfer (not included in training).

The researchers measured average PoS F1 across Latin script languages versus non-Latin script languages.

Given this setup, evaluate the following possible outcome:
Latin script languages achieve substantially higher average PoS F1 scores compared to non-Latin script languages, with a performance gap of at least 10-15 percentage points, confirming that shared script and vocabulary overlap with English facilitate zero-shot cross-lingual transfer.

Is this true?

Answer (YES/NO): YES